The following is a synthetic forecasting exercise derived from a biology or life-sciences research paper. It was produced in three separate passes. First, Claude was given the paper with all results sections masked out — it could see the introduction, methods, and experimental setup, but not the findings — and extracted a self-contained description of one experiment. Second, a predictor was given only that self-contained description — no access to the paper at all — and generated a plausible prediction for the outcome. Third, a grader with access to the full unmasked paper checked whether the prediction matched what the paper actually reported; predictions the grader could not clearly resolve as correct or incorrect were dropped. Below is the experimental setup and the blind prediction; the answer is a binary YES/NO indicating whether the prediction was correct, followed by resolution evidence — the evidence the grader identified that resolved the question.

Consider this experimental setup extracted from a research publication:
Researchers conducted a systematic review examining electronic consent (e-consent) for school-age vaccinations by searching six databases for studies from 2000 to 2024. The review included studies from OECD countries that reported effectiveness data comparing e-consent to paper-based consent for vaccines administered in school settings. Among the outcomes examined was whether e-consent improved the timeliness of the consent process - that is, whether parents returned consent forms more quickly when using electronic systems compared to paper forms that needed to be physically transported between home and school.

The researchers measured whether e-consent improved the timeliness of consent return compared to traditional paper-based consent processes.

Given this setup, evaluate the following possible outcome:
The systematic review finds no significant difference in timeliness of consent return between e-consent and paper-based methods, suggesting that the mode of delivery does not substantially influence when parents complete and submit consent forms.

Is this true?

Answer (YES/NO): NO